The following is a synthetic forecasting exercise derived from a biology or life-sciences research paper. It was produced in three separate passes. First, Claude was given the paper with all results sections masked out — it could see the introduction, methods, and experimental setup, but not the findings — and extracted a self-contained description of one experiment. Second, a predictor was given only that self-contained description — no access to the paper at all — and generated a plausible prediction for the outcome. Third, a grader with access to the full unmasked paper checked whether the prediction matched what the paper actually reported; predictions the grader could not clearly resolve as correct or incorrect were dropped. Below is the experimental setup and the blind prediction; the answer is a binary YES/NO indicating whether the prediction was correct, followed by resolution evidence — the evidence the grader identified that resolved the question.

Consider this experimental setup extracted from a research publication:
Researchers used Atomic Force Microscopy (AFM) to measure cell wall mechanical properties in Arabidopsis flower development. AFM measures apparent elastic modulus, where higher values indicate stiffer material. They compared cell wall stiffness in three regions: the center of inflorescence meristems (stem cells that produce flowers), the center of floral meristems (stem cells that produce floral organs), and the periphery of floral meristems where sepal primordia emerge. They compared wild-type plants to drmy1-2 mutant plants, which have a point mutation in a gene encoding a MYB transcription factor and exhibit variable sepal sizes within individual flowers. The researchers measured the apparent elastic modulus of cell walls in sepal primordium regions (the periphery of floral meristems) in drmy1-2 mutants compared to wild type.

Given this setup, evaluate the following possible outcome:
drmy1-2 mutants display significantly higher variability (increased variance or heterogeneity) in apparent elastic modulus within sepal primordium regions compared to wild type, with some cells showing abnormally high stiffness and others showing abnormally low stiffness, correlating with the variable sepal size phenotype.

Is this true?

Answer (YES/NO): NO